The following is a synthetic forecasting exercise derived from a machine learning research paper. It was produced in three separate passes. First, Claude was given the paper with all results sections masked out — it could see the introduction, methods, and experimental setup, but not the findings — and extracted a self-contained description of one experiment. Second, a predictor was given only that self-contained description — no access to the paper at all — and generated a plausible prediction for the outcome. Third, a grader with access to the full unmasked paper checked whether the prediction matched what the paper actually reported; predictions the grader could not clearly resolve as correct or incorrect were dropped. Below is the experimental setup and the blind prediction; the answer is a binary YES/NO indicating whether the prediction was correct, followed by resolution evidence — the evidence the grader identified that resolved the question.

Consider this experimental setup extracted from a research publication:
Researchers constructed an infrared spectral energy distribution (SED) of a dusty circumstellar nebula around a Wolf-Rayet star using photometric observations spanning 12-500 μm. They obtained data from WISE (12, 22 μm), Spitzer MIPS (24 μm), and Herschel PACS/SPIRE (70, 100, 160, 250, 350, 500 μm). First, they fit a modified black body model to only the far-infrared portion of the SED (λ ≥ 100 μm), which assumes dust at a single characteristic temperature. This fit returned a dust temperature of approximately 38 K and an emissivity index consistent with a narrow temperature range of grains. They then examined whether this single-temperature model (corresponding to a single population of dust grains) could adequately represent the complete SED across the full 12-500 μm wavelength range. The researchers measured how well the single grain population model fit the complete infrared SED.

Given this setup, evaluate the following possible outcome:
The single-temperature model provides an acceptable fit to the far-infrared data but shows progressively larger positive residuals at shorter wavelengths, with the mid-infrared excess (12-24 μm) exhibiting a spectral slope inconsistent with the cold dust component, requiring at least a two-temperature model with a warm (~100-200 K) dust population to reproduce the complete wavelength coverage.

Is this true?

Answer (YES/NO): NO